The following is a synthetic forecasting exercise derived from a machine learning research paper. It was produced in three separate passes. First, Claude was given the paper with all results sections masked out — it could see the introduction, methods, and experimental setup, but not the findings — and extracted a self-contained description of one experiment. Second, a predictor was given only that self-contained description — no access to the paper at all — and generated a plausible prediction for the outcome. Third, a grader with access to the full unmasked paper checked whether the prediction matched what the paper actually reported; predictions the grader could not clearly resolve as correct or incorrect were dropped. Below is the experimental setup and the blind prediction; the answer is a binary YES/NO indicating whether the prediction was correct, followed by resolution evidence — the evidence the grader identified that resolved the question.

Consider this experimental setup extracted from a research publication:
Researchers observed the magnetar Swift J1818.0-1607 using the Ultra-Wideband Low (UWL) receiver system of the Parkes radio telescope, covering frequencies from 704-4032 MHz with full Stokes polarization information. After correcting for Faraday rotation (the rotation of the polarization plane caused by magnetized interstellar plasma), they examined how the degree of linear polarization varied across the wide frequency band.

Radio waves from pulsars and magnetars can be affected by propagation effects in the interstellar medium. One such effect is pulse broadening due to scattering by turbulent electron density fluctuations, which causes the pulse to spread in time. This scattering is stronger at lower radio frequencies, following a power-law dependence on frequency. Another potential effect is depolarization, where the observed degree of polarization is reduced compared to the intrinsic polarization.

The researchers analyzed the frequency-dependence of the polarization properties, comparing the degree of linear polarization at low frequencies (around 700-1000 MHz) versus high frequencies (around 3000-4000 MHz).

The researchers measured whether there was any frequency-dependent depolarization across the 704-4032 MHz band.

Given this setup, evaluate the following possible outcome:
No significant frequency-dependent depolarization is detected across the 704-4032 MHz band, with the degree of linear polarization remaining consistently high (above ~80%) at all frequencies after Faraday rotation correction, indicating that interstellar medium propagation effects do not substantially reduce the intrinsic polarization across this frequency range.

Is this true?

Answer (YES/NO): NO